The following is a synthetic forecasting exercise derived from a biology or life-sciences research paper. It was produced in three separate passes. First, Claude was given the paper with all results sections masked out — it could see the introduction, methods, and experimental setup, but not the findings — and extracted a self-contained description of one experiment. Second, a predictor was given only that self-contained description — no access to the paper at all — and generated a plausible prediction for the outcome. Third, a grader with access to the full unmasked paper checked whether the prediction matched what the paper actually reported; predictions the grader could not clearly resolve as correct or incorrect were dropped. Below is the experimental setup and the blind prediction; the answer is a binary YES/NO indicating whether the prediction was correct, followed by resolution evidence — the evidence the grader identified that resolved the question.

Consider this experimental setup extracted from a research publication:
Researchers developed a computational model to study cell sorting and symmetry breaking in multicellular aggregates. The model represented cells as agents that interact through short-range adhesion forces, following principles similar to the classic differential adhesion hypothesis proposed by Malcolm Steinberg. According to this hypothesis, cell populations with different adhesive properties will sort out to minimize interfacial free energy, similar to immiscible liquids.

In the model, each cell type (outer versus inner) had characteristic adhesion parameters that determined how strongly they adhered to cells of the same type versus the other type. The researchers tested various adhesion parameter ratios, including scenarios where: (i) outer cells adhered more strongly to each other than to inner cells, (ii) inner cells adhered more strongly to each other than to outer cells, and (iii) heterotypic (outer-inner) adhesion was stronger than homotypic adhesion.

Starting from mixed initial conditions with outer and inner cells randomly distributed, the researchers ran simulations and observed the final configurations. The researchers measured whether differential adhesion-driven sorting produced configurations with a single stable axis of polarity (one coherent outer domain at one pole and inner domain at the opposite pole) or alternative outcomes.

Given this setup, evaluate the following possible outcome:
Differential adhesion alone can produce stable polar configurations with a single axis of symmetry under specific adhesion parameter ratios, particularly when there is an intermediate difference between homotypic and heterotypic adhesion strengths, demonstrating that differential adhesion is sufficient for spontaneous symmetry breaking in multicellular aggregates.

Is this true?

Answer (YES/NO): NO